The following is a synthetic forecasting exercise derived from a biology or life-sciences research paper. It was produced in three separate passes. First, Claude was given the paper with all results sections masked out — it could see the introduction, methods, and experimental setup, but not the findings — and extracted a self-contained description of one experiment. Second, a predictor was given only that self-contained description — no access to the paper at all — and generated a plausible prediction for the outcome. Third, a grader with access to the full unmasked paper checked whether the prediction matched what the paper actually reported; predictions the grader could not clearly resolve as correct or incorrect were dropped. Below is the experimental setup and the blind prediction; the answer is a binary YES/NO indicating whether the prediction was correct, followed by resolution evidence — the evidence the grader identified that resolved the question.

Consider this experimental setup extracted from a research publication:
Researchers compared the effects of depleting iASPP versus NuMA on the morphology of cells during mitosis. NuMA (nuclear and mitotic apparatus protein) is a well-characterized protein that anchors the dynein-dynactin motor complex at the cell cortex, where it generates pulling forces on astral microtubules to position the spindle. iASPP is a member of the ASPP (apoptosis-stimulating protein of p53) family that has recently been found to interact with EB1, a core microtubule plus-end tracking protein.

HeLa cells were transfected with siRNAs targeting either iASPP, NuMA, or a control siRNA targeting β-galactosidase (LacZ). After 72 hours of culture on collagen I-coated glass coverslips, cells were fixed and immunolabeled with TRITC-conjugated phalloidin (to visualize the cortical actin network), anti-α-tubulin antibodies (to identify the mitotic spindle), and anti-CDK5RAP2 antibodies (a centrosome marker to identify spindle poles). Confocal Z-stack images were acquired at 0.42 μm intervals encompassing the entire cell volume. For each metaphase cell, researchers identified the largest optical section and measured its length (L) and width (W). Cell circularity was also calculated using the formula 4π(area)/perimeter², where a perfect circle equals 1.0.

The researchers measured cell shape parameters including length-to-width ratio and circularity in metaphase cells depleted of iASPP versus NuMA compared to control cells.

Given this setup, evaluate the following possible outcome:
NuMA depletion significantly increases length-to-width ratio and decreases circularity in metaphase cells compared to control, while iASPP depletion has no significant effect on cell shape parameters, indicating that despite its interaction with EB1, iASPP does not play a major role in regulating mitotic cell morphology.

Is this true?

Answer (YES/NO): NO